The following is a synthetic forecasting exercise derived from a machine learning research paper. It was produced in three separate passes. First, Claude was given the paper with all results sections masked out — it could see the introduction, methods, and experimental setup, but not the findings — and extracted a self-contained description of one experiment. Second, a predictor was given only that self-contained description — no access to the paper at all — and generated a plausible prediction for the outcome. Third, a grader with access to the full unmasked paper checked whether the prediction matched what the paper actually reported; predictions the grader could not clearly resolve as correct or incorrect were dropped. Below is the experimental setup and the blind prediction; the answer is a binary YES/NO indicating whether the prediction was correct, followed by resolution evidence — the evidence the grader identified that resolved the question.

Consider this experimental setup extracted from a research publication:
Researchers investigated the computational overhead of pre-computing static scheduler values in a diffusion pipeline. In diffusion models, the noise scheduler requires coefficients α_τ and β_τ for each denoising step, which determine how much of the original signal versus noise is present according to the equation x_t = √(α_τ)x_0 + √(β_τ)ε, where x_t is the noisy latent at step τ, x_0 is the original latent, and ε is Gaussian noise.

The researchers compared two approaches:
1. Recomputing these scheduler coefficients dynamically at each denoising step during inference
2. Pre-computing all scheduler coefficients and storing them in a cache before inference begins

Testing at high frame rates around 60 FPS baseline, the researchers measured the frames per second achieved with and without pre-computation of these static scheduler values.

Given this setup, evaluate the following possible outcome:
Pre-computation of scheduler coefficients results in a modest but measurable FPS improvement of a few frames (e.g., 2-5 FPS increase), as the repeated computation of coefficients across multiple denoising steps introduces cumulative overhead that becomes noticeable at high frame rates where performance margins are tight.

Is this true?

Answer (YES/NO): YES